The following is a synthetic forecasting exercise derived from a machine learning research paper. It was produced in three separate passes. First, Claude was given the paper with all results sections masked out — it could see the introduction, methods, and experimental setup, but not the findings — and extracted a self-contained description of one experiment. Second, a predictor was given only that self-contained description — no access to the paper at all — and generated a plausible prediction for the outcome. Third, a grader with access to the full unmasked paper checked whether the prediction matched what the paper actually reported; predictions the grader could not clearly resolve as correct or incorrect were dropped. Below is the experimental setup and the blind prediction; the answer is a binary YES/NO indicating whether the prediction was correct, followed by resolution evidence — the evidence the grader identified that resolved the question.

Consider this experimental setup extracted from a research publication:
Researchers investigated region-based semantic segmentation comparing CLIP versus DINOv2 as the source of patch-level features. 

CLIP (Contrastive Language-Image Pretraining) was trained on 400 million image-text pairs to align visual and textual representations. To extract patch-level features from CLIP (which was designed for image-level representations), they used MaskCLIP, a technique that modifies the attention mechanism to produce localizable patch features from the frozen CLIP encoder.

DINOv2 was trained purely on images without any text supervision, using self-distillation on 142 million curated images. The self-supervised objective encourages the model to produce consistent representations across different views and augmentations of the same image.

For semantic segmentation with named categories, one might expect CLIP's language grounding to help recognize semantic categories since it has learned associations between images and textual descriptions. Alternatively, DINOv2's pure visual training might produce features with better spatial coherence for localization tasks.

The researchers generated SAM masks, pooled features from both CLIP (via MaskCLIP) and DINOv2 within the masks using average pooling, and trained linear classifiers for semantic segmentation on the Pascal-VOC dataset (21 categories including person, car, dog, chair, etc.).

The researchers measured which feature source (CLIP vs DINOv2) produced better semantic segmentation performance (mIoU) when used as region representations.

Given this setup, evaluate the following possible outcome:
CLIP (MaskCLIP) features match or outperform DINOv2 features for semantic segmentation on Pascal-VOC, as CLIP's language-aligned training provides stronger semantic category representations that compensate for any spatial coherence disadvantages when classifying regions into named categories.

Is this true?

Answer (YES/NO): NO